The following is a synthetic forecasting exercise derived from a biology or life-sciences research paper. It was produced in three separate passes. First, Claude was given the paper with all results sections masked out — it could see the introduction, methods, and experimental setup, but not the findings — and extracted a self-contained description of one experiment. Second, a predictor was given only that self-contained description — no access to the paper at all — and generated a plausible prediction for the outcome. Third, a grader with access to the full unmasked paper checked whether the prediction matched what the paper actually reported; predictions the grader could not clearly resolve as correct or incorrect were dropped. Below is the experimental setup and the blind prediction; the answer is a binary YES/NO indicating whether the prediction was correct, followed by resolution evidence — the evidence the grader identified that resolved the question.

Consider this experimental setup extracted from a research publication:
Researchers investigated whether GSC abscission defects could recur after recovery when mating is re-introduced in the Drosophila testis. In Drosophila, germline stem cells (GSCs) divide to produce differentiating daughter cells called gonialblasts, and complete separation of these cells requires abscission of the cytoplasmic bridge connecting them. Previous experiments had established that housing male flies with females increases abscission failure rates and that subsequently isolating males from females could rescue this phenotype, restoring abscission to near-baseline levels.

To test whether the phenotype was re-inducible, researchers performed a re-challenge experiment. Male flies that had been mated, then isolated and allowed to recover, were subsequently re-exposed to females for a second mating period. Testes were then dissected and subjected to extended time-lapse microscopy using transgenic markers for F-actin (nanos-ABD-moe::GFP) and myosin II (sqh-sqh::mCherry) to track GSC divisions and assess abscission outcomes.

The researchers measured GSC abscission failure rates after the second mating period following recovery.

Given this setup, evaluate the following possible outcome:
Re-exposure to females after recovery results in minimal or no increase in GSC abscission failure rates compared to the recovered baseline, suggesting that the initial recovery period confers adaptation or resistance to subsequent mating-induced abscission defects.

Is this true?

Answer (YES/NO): NO